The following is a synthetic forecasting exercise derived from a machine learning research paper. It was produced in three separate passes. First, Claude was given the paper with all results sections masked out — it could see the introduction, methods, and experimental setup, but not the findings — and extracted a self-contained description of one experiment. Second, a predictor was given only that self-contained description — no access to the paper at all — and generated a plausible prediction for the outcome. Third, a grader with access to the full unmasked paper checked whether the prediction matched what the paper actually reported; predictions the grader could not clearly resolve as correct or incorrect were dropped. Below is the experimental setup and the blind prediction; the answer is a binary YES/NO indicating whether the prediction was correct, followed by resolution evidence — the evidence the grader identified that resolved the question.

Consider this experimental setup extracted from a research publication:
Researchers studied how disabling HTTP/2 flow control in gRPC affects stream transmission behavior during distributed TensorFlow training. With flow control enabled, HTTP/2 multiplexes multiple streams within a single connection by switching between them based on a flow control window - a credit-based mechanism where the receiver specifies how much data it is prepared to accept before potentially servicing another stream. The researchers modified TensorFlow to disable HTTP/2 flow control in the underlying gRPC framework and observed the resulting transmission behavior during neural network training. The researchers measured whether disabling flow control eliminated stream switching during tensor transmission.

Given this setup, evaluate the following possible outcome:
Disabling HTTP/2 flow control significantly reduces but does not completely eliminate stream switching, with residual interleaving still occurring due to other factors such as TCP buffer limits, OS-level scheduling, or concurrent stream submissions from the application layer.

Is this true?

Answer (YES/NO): NO